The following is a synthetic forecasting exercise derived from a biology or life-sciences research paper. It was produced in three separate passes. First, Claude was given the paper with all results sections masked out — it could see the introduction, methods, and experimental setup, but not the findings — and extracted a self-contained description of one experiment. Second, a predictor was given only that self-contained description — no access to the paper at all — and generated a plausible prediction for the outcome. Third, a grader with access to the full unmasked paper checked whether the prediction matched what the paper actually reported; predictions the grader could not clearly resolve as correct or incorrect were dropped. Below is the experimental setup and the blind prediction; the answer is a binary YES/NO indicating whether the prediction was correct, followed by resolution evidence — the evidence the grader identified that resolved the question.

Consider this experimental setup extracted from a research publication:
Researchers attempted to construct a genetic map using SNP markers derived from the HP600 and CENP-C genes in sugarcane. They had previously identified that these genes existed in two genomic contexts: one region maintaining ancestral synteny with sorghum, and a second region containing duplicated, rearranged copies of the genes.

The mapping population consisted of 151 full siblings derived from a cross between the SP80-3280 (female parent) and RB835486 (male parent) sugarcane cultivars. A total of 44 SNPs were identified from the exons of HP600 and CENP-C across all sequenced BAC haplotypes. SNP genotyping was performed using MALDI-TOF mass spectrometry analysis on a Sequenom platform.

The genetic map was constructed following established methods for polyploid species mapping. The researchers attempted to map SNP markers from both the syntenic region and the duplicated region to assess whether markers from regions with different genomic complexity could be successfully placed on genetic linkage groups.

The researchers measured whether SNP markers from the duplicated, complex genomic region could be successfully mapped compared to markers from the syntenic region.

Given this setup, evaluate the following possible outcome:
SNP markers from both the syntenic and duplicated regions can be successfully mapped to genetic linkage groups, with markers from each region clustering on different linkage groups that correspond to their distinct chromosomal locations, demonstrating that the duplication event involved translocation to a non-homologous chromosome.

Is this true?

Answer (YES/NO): NO